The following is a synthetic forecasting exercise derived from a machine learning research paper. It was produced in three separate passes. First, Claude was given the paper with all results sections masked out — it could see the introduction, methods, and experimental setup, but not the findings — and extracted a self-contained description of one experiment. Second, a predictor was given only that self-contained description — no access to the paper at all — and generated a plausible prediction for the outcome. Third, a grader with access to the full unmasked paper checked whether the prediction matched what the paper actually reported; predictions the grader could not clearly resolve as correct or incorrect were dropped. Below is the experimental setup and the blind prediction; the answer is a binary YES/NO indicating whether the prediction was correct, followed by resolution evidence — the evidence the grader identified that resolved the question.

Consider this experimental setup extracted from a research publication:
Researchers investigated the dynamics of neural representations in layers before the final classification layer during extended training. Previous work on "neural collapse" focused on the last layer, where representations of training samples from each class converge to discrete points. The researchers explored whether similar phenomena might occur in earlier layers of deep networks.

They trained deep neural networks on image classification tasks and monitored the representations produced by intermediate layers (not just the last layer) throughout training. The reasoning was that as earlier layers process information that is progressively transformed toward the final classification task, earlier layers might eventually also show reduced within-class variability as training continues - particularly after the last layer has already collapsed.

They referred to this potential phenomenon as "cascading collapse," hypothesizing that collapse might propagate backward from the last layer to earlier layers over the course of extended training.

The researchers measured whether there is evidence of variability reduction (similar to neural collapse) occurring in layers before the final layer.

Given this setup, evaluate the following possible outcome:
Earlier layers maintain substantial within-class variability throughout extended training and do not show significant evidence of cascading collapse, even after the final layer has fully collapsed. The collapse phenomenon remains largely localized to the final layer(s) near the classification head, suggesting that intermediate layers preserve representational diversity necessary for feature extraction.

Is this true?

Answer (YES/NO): NO